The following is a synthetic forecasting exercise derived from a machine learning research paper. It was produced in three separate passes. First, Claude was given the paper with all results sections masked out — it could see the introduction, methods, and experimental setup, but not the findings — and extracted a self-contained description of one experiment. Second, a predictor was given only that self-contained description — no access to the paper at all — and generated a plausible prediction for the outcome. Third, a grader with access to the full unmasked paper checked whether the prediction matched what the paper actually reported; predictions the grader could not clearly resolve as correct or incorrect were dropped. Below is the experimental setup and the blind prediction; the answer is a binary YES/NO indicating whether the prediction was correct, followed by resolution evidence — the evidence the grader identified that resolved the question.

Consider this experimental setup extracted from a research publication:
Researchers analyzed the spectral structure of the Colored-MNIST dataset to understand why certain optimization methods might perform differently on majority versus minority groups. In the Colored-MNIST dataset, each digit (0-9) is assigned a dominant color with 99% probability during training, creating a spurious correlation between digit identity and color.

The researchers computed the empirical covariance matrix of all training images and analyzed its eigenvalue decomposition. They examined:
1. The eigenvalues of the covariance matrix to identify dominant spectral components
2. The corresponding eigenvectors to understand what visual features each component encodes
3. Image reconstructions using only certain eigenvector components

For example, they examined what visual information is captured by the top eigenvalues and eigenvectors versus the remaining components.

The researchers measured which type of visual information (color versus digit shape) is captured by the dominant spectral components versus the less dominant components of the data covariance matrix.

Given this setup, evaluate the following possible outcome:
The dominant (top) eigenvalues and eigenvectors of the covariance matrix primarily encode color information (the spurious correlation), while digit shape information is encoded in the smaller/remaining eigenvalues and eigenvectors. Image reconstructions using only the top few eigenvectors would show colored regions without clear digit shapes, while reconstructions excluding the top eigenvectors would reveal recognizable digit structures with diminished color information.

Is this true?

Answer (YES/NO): YES